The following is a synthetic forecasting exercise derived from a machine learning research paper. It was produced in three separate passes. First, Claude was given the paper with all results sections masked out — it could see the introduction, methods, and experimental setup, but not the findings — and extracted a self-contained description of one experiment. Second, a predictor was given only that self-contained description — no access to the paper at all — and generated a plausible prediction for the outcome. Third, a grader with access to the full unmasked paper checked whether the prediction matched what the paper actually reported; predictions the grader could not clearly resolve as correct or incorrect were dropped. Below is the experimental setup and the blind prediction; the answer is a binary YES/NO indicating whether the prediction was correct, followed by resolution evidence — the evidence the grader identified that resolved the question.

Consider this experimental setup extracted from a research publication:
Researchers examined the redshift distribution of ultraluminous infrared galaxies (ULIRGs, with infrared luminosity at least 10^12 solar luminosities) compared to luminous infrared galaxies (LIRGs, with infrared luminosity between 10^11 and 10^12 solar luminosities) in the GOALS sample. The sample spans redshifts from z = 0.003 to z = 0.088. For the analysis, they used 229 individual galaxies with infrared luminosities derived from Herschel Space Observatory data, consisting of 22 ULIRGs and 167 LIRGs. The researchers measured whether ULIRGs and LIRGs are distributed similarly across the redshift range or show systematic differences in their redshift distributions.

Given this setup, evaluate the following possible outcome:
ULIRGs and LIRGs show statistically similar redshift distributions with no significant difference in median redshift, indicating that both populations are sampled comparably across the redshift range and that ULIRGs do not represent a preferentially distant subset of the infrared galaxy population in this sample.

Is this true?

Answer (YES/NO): NO